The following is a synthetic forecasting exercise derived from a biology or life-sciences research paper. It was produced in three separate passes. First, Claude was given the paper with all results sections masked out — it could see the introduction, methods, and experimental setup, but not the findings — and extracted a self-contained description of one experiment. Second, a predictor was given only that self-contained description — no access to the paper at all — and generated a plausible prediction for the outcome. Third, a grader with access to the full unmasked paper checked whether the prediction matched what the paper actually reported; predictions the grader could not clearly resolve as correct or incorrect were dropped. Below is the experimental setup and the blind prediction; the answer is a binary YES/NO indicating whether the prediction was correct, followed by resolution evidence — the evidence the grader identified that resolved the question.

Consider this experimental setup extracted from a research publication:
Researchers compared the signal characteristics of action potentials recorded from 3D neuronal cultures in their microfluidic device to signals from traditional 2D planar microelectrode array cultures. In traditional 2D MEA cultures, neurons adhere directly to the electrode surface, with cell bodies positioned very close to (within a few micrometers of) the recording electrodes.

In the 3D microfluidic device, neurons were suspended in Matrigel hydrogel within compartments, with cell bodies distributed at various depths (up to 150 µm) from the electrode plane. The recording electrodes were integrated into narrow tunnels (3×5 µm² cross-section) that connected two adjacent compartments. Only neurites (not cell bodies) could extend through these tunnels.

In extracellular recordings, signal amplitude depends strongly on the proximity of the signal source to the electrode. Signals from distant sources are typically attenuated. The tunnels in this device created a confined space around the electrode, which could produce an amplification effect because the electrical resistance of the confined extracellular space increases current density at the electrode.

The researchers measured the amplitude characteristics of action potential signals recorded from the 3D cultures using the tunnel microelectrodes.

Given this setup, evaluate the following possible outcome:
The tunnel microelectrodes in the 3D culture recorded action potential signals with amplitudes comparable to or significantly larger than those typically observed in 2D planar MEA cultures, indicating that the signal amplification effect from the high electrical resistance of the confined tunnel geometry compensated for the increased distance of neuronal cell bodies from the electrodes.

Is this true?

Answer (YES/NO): YES